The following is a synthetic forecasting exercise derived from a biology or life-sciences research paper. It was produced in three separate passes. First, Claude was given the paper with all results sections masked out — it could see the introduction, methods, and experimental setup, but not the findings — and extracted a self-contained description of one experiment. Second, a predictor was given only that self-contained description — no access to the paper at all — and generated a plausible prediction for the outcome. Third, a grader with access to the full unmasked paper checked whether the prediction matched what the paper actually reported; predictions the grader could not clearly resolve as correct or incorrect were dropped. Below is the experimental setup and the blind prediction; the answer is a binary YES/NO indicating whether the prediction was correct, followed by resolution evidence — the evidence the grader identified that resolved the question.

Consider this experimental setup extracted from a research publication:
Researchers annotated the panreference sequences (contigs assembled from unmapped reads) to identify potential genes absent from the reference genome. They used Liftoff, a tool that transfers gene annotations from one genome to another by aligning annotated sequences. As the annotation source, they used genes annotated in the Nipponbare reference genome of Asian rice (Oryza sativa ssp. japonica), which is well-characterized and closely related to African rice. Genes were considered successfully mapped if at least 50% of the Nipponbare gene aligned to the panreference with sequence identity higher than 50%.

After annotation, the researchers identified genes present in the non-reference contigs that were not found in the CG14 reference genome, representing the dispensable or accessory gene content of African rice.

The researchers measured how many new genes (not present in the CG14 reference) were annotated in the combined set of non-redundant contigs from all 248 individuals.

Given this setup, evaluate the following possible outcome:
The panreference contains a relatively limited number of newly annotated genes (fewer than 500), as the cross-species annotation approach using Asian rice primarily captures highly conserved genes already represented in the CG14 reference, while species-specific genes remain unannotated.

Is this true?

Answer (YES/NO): NO